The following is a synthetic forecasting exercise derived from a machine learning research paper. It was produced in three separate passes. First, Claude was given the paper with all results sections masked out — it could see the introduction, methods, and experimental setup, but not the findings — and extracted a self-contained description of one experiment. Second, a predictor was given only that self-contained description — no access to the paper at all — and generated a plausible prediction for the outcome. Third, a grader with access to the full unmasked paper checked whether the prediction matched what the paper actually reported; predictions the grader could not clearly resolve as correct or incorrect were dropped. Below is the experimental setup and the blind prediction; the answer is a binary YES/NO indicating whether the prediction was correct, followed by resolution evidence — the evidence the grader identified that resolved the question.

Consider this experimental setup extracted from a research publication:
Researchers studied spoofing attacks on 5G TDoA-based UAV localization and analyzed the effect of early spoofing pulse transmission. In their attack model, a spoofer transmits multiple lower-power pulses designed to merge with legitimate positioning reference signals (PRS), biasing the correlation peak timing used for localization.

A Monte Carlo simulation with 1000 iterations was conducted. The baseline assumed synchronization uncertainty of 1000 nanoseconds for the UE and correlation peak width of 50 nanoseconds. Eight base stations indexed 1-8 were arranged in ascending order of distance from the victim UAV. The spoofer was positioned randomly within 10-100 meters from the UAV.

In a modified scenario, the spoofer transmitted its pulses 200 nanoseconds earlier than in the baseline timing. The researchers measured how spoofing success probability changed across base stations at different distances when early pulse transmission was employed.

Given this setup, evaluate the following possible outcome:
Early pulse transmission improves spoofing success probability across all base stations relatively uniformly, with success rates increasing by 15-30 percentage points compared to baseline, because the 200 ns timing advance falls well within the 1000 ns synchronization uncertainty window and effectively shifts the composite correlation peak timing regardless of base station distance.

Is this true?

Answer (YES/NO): NO